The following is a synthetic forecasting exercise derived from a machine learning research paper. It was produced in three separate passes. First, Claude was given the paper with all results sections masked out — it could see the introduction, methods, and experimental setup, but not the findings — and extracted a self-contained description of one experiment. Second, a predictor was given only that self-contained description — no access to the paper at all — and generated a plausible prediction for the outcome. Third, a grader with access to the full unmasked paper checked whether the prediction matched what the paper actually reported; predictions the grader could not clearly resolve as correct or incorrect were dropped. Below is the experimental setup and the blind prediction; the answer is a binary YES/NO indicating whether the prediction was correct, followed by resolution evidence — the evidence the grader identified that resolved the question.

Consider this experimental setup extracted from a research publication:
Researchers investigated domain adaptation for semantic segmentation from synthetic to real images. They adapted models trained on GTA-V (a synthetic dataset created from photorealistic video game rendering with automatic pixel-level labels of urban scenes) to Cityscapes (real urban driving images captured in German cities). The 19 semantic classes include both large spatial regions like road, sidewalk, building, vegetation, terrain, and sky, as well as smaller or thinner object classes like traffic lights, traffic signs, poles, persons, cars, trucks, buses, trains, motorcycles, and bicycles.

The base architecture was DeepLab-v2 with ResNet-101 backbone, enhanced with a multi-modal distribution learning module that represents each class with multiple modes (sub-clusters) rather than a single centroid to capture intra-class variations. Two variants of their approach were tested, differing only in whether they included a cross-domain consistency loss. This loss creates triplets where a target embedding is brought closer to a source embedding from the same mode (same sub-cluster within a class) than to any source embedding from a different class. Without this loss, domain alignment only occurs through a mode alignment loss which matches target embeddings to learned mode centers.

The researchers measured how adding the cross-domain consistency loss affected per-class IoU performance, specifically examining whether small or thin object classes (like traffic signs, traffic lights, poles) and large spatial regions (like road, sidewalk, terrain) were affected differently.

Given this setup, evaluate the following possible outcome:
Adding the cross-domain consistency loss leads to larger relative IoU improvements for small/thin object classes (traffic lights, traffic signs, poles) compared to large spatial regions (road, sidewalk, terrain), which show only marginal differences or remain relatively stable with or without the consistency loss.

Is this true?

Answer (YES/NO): NO